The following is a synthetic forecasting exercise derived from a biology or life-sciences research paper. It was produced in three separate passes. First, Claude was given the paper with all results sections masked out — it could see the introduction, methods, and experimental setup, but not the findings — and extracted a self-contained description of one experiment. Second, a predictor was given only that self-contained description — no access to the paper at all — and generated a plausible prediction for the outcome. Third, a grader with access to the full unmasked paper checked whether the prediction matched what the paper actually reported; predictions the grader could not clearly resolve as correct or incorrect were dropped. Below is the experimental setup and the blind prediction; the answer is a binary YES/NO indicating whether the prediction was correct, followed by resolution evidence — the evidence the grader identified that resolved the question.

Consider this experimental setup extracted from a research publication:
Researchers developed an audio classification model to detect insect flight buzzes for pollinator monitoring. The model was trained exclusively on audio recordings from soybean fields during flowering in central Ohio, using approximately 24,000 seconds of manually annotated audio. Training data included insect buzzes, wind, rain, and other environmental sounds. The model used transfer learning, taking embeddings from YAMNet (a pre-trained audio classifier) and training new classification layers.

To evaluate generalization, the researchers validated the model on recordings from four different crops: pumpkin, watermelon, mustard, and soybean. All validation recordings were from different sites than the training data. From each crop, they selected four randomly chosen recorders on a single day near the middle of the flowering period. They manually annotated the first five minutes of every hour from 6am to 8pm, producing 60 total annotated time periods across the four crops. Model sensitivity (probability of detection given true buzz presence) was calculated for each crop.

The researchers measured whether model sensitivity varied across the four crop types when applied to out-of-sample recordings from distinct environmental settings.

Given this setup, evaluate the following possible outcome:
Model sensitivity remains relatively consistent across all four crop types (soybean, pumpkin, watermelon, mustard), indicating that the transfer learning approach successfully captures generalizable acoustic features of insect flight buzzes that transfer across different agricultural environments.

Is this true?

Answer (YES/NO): NO